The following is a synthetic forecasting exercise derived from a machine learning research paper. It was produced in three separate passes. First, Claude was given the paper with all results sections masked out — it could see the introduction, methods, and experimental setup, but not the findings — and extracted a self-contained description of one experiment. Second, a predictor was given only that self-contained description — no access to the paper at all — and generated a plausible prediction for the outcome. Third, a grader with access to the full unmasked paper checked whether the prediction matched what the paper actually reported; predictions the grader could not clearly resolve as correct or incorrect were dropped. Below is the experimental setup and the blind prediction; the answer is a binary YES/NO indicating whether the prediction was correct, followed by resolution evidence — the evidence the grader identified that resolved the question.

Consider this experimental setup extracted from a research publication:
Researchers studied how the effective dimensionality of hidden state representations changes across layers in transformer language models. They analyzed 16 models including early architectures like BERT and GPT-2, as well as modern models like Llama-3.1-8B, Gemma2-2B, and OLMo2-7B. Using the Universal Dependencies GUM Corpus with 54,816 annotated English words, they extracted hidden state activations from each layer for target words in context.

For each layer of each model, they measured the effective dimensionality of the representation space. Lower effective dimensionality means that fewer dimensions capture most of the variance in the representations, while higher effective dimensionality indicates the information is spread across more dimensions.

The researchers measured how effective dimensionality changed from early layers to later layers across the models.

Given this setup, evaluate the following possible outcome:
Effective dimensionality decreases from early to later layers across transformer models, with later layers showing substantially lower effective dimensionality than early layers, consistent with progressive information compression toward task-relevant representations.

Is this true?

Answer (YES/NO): NO